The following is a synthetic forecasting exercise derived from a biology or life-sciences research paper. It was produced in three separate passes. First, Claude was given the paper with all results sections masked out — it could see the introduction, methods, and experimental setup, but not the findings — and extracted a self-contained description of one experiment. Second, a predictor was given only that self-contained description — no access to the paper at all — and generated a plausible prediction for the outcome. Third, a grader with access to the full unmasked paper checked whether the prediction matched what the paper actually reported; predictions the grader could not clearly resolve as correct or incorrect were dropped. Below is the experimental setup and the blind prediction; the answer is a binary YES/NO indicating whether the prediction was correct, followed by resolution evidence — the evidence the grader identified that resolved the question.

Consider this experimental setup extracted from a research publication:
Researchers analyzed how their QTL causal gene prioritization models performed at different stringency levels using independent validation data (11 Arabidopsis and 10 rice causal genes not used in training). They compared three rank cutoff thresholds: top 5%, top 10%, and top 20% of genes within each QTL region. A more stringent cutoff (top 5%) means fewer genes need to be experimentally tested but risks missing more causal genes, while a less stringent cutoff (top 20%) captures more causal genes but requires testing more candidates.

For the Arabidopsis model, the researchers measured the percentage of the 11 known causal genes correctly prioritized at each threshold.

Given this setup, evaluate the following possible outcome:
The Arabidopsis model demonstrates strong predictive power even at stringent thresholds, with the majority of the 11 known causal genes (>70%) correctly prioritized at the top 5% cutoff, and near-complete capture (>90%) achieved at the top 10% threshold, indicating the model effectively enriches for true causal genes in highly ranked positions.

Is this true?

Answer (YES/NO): NO